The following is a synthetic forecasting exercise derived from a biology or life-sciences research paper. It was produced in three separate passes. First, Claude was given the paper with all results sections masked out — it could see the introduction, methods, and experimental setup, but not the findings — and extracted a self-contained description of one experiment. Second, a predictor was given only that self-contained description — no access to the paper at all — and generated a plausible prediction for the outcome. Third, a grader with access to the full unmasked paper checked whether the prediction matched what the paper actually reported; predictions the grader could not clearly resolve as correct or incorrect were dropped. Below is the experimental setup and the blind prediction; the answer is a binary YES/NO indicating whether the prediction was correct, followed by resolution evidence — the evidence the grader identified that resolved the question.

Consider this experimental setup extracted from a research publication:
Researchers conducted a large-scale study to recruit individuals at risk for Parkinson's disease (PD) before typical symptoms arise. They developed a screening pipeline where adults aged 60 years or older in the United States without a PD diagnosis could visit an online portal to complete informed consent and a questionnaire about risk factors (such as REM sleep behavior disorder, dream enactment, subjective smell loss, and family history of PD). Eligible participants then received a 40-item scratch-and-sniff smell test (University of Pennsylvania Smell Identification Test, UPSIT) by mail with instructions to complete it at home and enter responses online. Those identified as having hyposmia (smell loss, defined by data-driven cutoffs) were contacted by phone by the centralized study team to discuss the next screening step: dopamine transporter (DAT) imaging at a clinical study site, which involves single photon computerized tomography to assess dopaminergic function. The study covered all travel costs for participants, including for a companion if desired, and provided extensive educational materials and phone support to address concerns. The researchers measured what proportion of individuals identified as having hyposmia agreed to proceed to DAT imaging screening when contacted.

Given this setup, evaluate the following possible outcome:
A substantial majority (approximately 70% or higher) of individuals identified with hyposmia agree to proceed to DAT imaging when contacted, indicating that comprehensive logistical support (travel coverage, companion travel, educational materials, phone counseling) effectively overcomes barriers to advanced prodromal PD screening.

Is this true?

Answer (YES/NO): NO